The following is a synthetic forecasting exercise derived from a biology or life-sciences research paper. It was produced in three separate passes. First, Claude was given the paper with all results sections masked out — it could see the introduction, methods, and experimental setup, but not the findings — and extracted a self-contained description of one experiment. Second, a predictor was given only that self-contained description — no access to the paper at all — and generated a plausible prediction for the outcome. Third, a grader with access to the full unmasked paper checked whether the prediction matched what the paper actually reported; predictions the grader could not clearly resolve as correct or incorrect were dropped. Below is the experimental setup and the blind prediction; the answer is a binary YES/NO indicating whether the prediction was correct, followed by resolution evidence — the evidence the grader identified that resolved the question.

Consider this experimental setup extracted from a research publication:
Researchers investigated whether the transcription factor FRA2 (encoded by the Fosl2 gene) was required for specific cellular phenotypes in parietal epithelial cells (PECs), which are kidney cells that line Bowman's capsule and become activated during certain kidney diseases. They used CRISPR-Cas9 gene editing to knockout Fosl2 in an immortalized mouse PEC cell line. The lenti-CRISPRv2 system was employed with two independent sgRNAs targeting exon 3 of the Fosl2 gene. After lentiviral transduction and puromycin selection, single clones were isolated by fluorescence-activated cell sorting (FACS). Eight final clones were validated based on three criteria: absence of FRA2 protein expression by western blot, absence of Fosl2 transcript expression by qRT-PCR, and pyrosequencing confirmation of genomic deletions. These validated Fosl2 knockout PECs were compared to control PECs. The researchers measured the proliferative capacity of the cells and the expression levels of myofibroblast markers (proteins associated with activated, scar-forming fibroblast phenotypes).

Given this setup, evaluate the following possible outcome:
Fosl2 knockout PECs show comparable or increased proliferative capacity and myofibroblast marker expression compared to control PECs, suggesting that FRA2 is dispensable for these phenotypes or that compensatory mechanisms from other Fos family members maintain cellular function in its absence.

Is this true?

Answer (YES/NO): NO